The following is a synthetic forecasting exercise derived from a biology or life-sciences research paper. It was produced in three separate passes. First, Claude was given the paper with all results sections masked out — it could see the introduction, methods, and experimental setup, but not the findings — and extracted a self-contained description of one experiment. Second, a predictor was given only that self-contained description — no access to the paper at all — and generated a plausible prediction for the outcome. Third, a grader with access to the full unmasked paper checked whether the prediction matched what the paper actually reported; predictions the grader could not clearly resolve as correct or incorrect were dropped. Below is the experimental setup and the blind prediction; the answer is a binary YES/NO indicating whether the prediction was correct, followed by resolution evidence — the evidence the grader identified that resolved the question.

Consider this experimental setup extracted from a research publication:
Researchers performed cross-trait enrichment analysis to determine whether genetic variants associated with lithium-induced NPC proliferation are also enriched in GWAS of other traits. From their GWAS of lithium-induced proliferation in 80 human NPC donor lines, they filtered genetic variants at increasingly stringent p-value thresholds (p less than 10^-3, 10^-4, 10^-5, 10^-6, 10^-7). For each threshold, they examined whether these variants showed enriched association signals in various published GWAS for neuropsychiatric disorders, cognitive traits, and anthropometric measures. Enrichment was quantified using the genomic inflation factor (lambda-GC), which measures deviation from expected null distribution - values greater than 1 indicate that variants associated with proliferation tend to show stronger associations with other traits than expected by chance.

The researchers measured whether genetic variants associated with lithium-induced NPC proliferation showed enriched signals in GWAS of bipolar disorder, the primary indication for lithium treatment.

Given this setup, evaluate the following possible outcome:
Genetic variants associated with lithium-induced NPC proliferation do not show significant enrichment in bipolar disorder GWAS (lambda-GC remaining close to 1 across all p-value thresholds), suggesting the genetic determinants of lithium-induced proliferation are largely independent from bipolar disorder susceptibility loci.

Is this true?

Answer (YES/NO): NO